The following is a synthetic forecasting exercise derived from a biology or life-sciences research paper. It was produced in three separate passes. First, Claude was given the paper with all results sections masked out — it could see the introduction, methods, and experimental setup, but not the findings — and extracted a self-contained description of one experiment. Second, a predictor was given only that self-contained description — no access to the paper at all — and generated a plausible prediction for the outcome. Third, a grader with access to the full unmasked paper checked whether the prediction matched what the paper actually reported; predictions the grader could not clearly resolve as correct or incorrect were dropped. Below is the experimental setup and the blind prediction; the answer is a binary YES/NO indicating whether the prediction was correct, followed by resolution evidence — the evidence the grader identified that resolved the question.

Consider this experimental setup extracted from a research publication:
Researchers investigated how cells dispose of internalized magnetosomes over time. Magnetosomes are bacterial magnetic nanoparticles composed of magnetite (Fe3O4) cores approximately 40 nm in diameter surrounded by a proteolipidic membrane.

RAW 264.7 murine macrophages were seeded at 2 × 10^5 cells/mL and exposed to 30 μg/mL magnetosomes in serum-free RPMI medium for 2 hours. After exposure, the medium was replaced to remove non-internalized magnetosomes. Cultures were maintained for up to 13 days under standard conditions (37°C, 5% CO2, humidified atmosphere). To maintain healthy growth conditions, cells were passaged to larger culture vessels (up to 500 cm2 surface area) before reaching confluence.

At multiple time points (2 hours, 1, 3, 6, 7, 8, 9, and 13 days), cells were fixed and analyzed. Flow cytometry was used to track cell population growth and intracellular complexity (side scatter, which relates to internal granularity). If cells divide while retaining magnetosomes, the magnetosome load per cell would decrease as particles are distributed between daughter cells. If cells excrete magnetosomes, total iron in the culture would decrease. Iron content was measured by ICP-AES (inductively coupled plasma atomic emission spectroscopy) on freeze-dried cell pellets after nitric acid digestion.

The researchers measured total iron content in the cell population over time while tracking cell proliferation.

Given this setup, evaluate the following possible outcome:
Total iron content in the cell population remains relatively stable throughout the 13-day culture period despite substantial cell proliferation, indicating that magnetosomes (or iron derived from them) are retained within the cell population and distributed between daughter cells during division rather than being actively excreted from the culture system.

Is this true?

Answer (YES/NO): NO